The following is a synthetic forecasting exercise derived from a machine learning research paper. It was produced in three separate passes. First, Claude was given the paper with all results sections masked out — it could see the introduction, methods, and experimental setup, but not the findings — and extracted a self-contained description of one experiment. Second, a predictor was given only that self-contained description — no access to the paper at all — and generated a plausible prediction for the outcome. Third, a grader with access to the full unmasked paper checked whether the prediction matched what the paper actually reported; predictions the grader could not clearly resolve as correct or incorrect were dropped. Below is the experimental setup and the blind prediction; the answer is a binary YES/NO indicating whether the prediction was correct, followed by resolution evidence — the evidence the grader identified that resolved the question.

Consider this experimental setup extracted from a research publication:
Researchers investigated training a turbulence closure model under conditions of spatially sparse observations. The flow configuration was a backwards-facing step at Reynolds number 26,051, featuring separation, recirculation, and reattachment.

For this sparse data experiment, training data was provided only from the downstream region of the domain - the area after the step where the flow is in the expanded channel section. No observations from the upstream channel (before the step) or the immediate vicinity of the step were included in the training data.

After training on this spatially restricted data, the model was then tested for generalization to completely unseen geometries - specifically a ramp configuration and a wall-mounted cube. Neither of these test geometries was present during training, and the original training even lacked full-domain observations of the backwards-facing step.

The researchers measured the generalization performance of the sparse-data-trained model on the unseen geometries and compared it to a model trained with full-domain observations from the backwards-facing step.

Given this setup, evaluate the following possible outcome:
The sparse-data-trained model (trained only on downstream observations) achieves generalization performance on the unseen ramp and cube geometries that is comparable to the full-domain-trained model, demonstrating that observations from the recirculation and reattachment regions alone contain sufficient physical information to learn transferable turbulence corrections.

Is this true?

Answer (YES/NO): NO